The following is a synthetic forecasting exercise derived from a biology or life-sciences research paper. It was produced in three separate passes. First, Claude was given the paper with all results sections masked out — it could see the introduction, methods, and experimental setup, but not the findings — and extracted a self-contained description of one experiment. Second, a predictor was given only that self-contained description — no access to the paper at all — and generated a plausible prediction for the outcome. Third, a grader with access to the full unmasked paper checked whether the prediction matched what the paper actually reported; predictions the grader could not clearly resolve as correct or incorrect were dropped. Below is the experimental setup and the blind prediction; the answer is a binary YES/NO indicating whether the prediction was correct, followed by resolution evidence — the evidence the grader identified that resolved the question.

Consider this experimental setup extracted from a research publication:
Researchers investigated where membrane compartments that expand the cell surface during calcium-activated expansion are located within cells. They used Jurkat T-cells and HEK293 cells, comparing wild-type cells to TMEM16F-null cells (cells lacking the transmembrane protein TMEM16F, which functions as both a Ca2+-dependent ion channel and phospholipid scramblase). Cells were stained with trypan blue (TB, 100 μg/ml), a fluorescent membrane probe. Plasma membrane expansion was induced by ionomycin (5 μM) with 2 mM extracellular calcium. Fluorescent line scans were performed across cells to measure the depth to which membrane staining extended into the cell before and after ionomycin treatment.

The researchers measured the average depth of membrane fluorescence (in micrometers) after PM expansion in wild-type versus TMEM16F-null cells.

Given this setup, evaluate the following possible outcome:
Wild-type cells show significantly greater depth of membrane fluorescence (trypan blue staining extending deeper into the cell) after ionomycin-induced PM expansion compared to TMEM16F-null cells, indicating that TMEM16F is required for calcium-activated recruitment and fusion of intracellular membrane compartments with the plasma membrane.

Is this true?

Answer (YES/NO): NO